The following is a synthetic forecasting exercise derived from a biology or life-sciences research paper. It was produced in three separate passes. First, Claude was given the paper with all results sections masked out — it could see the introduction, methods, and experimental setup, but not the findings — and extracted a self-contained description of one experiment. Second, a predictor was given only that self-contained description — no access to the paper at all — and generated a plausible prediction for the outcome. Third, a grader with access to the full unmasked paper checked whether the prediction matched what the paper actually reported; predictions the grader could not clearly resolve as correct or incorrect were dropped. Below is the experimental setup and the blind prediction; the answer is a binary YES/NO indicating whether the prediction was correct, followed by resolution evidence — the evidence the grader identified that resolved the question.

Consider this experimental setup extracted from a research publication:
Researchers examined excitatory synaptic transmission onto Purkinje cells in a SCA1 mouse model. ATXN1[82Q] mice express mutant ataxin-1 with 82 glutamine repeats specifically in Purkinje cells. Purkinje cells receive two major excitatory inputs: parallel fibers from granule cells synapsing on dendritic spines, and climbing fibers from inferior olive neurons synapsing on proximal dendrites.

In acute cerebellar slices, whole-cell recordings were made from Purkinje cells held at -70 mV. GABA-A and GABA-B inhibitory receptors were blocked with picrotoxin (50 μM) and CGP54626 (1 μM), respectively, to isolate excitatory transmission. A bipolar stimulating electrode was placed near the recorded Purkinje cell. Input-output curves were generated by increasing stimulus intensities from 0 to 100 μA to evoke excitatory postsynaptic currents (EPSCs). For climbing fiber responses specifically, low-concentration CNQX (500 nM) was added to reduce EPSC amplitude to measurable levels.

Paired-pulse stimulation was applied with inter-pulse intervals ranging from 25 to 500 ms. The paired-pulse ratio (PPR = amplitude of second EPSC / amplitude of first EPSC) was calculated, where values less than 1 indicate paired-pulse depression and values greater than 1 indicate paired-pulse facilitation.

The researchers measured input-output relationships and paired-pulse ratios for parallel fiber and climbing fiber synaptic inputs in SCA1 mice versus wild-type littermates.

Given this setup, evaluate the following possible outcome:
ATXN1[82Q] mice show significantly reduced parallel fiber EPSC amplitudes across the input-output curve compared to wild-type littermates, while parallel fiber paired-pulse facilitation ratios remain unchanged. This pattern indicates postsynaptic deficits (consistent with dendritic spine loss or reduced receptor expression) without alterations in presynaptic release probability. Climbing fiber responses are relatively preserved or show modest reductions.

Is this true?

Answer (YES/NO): NO